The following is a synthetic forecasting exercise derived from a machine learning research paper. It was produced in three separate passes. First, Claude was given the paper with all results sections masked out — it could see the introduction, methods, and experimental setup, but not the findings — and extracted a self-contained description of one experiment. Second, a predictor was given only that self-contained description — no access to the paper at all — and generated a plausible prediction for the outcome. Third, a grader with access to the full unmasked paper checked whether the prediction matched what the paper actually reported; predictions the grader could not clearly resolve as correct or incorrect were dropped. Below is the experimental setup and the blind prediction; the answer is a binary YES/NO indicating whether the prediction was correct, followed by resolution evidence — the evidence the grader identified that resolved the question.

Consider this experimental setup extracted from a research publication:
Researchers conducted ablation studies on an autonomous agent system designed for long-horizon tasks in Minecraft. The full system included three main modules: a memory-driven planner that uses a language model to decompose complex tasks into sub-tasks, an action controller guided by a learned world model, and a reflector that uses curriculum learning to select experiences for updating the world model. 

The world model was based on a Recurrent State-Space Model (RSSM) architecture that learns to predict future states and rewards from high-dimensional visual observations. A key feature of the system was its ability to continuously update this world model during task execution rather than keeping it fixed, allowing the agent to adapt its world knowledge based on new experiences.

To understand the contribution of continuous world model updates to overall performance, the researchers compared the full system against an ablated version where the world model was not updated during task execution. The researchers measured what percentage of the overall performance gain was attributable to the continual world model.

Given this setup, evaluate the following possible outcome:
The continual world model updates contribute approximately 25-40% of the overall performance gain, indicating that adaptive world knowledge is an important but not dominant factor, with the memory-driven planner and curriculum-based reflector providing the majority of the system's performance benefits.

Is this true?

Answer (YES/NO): NO